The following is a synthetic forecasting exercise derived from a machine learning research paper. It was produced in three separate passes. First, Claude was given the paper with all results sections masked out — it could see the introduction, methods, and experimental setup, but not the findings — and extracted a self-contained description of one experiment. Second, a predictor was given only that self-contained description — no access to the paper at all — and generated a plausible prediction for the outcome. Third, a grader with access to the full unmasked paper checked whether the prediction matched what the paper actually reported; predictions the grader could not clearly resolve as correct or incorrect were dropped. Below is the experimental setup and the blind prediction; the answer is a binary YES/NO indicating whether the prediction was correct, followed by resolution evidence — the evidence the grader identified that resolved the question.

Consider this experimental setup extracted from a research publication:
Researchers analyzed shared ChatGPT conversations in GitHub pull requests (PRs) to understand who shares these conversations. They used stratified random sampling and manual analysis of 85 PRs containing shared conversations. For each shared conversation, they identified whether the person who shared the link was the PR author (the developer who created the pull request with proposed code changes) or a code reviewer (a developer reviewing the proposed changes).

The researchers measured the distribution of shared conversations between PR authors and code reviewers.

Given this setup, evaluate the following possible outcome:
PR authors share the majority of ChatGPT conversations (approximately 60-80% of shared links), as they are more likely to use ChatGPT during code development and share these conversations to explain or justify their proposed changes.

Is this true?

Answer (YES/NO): NO